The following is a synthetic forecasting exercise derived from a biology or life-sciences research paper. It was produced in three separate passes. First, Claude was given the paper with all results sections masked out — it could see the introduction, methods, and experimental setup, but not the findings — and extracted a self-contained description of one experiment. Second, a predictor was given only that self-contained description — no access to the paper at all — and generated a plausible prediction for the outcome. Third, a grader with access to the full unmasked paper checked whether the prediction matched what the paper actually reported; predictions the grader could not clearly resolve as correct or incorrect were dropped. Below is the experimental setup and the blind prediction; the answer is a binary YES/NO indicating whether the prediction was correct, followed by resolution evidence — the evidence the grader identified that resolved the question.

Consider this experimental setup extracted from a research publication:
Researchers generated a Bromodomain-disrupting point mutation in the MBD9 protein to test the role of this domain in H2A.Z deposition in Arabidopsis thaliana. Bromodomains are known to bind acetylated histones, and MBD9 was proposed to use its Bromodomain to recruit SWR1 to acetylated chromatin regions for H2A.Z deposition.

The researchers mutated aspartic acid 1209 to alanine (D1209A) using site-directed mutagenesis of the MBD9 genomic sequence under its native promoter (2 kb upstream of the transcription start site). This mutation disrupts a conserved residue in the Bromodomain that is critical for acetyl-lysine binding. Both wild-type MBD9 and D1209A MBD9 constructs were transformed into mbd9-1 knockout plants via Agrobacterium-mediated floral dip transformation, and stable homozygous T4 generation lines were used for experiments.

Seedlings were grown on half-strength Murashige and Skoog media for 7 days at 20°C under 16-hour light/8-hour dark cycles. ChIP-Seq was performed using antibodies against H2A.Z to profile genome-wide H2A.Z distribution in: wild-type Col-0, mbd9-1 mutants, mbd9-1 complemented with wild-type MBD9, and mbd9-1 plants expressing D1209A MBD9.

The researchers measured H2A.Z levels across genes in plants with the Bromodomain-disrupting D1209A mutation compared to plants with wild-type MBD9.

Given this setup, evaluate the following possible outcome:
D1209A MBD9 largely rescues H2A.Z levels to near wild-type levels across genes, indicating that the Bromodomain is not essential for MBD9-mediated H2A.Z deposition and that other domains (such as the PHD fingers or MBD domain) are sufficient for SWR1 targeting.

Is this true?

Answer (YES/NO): YES